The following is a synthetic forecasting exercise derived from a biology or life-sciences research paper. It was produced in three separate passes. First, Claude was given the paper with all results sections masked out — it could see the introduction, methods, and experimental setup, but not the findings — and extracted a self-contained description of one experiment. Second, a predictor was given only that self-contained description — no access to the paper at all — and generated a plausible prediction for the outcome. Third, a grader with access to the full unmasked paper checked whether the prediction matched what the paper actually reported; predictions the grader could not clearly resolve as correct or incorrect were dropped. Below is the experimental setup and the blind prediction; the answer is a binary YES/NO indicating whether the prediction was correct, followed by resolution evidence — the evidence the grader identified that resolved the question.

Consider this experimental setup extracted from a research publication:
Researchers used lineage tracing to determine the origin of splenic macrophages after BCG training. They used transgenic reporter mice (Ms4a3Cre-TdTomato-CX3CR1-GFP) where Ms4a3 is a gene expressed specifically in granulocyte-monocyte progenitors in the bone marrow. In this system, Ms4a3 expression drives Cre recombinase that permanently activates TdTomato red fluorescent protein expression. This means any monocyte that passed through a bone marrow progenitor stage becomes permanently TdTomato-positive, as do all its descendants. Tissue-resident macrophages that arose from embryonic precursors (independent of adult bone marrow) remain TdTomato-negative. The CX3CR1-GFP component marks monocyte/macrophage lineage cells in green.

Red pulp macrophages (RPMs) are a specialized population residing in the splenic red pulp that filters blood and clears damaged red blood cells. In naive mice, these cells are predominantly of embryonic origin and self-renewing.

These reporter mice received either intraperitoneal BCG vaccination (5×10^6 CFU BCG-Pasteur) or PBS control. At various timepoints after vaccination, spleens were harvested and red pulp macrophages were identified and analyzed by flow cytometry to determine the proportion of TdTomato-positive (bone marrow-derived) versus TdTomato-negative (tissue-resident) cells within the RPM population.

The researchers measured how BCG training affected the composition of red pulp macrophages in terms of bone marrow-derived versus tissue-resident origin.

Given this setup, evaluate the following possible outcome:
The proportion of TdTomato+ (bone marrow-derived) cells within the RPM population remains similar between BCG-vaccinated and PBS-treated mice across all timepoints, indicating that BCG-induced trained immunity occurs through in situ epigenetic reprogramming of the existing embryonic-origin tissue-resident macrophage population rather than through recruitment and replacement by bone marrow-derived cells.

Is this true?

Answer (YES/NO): NO